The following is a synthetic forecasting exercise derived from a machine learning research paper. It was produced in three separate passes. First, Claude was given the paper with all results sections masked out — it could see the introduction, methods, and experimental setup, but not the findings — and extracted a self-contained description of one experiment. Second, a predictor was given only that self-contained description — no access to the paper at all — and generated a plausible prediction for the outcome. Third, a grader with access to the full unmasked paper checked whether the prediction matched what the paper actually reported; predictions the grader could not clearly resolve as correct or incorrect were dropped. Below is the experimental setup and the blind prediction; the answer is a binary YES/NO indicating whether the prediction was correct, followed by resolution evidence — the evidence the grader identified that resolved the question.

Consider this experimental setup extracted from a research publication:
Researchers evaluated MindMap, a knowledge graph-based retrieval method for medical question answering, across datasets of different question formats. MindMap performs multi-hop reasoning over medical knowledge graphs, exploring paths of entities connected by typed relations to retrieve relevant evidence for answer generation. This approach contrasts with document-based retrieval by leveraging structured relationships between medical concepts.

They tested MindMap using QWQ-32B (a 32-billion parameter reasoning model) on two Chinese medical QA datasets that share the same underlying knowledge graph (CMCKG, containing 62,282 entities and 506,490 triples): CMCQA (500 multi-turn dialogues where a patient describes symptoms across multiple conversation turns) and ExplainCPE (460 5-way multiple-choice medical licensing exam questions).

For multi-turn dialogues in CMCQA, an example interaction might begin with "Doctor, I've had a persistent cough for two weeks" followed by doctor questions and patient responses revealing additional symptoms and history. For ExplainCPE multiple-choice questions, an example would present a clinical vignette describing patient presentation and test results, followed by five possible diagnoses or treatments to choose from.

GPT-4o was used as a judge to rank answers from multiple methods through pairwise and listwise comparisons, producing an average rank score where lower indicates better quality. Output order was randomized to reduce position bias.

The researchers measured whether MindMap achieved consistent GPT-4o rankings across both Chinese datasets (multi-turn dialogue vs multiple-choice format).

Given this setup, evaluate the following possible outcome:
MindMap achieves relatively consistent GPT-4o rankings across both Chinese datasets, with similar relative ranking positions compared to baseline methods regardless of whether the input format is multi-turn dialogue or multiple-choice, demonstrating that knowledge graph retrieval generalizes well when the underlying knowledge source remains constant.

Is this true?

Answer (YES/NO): YES